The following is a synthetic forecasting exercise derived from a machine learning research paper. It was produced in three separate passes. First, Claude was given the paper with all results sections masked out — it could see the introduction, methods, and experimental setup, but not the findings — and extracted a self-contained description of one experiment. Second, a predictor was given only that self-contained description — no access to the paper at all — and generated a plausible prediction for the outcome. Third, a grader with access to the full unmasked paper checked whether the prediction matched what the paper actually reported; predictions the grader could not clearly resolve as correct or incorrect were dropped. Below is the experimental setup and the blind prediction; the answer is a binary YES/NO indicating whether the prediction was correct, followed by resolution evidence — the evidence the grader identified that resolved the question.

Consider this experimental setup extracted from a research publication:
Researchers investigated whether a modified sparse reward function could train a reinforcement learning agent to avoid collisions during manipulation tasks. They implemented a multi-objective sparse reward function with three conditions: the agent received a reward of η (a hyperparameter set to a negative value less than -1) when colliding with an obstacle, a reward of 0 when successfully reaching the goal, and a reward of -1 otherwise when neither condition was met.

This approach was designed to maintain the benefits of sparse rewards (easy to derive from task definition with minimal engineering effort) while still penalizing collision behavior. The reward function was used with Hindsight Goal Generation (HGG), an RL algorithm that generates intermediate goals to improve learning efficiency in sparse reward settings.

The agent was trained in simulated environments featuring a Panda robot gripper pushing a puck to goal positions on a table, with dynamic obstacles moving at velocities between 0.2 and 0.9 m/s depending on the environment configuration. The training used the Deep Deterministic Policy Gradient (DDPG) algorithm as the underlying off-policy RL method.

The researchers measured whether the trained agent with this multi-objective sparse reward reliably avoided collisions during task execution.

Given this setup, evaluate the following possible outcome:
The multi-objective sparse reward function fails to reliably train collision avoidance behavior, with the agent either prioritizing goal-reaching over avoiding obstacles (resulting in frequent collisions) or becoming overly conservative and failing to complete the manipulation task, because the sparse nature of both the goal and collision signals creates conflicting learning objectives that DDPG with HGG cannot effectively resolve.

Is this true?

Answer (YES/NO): YES